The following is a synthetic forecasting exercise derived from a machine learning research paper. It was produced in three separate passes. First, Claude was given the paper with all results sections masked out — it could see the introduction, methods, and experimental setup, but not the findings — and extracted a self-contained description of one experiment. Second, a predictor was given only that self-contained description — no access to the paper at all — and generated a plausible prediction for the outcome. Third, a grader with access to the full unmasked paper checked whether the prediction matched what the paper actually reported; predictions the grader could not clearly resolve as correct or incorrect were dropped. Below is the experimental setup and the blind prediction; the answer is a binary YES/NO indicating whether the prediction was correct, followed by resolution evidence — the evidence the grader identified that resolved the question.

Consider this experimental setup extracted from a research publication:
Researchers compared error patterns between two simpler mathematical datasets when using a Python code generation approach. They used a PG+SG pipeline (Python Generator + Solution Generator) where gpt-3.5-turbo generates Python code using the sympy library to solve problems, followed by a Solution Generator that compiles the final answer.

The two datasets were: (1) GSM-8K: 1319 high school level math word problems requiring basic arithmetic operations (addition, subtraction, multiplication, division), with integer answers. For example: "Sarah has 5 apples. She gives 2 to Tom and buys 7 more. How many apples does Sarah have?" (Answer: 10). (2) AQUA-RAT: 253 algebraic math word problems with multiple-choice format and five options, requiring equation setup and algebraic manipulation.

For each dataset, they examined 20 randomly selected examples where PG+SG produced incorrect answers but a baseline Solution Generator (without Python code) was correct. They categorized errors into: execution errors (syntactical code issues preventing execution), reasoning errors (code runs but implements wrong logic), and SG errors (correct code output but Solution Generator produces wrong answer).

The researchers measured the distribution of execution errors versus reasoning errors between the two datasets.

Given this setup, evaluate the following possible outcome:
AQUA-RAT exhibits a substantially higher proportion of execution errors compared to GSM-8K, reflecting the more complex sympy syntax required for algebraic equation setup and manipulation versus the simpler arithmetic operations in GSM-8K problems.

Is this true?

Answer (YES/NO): YES